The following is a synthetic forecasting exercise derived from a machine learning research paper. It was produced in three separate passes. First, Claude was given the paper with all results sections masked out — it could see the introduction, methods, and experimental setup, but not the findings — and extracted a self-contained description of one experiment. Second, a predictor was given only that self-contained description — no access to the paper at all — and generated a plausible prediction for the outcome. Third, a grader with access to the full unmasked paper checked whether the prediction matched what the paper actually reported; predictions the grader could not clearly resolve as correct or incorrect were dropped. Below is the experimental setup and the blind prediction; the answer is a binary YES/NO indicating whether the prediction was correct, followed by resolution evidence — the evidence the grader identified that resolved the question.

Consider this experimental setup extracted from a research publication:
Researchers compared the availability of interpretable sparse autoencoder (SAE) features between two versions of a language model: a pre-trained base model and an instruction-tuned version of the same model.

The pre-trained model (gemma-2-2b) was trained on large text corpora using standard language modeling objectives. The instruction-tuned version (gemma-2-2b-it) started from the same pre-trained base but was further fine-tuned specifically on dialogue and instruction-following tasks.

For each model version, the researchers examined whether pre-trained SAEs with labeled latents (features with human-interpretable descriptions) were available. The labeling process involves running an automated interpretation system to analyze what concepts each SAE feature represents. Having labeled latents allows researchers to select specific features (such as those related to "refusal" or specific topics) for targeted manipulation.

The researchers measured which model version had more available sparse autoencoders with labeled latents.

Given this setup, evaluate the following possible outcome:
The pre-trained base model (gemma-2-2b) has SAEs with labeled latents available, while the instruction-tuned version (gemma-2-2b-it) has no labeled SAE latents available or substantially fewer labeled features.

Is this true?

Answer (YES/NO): YES